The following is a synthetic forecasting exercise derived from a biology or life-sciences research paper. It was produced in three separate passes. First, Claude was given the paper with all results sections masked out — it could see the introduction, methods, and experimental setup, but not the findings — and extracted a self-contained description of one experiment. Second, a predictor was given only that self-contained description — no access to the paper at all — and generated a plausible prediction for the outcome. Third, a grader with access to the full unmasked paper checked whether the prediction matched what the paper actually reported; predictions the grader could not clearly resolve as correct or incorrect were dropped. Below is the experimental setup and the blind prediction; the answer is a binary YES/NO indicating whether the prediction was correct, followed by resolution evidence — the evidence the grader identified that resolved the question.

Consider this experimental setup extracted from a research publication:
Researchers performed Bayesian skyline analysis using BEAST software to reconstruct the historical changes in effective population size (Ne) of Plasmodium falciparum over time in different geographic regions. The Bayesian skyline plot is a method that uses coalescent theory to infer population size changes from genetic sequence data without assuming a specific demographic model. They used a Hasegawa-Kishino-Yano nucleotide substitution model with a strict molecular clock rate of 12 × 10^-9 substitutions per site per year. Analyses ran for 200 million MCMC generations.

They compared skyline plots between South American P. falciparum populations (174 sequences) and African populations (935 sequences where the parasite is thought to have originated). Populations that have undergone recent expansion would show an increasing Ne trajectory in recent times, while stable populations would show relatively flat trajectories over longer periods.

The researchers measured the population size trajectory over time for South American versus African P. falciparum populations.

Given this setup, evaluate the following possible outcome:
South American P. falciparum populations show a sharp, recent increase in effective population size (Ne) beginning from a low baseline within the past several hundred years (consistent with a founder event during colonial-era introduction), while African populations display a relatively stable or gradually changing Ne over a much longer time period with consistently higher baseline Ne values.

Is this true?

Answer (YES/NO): NO